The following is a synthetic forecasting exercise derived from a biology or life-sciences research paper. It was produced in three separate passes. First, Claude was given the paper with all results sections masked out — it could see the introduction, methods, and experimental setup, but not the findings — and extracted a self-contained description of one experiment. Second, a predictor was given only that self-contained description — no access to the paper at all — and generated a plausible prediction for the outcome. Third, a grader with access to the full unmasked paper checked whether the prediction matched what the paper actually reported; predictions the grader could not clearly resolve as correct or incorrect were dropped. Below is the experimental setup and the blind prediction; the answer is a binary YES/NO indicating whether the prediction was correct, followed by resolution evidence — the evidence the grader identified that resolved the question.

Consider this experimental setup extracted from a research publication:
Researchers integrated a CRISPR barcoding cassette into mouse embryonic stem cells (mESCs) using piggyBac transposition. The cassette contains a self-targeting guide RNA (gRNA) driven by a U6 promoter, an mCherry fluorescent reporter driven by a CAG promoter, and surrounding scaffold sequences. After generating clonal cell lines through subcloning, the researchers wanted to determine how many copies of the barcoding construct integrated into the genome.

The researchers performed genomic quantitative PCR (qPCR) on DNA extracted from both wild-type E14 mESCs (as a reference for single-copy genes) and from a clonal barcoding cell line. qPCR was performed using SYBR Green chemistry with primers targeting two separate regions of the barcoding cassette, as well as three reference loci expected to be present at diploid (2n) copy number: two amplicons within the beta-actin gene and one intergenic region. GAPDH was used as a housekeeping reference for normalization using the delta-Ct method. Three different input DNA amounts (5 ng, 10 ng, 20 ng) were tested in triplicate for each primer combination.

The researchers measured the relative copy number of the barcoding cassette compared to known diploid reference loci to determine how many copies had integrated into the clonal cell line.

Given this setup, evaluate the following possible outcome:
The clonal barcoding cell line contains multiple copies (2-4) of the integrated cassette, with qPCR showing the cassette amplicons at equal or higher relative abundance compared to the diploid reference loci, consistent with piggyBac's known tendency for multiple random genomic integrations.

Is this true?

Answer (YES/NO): NO